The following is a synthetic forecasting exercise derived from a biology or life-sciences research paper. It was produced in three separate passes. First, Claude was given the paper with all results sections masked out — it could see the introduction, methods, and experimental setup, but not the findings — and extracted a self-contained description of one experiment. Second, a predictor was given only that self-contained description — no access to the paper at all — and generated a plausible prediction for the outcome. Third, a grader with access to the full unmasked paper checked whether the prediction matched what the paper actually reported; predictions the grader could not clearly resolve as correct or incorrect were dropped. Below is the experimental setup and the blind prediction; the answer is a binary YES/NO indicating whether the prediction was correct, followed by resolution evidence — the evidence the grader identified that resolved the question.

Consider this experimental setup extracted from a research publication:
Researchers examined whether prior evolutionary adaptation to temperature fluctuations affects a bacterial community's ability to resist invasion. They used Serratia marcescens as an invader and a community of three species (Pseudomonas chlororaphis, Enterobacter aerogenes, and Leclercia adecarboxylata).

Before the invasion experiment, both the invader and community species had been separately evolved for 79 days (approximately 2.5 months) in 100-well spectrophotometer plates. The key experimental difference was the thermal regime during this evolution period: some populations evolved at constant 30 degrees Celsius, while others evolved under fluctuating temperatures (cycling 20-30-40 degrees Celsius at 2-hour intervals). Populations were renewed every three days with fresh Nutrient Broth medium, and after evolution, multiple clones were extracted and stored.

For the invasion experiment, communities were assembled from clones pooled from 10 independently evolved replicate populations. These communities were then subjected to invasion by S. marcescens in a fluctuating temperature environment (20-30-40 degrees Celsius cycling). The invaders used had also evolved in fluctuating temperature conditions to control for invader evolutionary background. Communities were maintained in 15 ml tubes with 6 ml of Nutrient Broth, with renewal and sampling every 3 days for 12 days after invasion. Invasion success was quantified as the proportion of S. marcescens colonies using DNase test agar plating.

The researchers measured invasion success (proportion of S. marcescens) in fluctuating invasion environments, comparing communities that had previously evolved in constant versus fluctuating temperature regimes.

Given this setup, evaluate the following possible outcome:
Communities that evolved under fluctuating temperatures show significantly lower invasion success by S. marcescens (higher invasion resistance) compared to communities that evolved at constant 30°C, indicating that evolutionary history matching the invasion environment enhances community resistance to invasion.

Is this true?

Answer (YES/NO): YES